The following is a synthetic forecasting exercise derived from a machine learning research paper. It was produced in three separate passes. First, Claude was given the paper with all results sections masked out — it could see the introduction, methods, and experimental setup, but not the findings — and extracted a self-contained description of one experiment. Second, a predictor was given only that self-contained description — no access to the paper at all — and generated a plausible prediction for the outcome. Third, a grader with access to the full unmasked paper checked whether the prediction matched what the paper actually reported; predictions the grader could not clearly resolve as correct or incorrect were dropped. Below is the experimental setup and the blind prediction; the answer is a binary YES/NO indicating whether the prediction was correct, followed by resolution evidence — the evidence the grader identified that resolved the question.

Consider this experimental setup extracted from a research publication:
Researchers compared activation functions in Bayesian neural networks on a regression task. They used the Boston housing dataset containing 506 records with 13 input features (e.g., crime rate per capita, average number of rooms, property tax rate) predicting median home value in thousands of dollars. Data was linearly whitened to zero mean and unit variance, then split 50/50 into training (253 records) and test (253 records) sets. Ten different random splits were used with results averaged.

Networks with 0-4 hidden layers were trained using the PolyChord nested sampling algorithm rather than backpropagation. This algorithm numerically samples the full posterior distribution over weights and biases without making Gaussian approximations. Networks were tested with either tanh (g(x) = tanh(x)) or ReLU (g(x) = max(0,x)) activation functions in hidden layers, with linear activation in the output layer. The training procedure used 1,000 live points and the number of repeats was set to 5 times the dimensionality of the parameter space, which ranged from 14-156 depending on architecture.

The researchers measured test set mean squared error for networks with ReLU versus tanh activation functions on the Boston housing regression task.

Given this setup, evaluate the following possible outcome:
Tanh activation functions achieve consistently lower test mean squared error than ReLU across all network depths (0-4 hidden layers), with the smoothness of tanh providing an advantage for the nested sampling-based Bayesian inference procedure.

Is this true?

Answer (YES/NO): NO